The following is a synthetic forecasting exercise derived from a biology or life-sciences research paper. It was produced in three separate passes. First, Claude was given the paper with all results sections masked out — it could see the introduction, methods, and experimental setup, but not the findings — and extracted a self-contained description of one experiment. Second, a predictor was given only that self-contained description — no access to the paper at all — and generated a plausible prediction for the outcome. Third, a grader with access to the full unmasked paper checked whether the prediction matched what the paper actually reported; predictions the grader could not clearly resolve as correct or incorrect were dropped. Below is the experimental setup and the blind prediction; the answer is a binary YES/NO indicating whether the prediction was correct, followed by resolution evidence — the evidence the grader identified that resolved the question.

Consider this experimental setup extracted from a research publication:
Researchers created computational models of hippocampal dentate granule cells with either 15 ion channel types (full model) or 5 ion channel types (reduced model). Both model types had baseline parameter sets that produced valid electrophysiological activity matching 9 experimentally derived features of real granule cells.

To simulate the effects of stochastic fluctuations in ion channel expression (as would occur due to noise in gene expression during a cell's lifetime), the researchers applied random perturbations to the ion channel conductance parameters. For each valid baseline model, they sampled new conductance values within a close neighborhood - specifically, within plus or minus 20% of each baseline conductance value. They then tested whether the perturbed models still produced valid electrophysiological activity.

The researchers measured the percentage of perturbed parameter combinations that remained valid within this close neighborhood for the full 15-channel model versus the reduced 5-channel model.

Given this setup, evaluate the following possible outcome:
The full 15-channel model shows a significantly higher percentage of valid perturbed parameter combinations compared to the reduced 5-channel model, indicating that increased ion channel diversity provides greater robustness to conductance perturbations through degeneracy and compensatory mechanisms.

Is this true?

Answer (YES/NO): YES